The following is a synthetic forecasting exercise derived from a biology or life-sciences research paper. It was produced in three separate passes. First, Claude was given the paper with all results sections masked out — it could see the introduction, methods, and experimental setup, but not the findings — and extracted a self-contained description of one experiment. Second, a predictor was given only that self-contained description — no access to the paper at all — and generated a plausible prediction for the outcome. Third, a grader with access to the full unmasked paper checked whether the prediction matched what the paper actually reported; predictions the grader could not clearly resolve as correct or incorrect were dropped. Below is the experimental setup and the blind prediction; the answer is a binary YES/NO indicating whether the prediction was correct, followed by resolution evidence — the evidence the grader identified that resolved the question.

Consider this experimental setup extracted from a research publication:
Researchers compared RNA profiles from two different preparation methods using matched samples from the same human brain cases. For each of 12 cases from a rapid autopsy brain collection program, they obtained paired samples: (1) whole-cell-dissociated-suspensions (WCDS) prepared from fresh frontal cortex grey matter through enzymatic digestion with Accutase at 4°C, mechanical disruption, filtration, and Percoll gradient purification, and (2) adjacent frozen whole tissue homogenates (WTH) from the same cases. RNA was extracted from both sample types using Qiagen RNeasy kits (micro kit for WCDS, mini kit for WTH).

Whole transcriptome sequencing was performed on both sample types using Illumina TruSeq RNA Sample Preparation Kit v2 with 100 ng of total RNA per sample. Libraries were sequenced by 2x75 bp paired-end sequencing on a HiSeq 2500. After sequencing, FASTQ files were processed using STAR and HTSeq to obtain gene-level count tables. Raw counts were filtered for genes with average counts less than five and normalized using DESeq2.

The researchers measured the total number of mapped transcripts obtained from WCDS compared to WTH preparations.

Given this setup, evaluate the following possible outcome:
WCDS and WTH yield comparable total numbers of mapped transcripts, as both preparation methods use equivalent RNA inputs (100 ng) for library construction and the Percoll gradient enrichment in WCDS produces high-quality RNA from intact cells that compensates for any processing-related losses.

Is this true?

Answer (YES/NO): NO